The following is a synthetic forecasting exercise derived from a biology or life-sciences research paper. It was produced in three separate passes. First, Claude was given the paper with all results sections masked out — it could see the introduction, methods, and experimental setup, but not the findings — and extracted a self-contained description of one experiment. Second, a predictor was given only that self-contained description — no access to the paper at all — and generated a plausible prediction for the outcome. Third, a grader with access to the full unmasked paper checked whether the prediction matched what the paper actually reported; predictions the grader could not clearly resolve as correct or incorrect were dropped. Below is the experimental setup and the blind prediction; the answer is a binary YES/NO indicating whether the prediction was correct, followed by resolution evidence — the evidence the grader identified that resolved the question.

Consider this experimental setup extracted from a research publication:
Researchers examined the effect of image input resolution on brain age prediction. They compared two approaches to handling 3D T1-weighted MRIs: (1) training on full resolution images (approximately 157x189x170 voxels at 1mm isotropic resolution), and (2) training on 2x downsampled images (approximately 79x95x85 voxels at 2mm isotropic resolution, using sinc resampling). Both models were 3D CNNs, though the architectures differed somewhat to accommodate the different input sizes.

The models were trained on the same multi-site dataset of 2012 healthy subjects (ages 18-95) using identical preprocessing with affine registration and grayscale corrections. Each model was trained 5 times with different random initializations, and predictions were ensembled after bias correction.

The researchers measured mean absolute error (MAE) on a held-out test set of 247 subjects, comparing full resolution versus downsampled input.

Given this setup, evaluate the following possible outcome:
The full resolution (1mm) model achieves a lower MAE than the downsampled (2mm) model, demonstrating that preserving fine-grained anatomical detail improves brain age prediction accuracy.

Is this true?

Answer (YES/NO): NO